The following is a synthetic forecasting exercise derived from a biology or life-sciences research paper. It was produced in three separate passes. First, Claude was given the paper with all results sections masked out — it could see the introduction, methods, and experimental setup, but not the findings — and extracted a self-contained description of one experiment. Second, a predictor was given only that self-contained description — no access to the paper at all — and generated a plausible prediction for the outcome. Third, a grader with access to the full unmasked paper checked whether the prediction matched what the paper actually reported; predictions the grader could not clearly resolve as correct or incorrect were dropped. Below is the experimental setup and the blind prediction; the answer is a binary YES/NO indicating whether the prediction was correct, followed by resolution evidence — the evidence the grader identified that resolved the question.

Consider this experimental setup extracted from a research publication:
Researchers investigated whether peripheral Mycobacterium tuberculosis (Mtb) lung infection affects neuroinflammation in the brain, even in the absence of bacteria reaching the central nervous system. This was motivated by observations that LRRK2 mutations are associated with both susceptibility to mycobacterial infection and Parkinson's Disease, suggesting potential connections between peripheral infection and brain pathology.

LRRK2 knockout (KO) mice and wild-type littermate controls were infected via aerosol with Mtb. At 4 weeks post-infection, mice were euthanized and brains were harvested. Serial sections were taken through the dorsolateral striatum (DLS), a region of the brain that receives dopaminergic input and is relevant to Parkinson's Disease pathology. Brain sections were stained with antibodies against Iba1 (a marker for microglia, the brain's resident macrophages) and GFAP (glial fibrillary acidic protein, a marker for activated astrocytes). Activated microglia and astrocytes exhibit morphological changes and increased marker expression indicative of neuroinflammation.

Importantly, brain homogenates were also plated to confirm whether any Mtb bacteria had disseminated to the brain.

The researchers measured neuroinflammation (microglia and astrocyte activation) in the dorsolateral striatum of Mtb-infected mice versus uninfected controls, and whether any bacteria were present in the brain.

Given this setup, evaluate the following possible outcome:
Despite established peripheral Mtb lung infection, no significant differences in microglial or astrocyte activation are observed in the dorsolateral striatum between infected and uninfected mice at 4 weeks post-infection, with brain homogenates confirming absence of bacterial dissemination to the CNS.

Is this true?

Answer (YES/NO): NO